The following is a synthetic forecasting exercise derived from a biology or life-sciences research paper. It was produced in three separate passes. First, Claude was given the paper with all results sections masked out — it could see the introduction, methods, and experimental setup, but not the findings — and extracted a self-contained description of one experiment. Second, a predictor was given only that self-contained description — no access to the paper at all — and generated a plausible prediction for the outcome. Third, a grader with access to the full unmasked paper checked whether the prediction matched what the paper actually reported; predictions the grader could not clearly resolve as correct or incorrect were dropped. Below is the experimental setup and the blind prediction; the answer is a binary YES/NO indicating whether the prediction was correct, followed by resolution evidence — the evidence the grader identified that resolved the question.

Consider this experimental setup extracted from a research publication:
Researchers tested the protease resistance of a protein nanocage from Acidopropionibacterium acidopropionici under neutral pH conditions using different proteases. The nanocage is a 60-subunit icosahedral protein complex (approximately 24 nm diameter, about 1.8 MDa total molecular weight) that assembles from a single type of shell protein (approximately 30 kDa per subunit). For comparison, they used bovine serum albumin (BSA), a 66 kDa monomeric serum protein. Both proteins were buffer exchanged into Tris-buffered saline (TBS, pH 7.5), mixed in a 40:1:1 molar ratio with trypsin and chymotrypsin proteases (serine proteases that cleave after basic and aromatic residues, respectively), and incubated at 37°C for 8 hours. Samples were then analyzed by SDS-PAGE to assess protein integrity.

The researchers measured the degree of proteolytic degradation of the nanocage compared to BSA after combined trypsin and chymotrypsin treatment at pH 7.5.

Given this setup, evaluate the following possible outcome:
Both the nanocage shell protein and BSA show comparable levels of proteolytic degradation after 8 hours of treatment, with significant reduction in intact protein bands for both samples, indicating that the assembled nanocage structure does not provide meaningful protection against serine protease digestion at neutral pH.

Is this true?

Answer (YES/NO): NO